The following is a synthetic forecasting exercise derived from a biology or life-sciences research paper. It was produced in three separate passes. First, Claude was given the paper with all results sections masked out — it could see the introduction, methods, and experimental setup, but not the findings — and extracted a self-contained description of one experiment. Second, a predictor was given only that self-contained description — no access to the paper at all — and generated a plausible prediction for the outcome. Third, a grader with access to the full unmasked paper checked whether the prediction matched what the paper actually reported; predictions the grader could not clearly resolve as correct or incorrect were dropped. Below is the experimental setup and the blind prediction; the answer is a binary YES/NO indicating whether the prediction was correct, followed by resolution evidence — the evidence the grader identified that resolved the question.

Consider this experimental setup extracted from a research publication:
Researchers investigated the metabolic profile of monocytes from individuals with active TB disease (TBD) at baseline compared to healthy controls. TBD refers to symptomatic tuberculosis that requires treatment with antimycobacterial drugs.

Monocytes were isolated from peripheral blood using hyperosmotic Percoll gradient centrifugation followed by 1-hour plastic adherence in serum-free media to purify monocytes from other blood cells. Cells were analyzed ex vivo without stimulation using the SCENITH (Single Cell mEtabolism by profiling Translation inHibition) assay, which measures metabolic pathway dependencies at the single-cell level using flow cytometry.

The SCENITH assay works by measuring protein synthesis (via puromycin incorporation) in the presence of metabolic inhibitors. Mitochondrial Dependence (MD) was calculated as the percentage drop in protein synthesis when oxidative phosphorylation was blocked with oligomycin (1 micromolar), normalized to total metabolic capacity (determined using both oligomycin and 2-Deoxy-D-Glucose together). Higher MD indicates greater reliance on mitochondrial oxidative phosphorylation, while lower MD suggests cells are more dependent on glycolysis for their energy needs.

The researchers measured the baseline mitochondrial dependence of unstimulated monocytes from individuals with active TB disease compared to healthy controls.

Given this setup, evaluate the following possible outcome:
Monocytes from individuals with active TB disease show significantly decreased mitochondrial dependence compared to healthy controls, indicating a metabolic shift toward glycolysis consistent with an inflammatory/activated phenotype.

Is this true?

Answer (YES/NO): YES